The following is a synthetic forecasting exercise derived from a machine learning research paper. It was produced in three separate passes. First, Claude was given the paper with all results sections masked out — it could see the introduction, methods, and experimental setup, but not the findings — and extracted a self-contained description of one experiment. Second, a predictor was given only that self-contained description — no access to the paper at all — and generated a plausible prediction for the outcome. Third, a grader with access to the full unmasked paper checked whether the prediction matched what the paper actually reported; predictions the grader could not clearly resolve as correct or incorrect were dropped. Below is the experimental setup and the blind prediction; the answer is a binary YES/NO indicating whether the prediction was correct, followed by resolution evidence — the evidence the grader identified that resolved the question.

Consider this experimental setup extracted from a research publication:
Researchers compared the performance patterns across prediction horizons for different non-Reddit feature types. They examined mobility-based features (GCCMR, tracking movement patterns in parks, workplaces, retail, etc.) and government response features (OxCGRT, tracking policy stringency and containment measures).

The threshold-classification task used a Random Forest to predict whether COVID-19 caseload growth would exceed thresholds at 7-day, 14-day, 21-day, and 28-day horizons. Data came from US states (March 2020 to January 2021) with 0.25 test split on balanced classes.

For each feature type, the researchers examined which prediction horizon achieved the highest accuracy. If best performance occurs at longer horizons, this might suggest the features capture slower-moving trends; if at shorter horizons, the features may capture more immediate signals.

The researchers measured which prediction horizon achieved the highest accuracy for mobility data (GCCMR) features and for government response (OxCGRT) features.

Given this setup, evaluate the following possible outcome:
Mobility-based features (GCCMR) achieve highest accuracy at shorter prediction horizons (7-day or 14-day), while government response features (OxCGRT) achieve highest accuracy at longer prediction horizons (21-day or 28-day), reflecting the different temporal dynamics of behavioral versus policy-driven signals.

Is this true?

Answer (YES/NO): NO